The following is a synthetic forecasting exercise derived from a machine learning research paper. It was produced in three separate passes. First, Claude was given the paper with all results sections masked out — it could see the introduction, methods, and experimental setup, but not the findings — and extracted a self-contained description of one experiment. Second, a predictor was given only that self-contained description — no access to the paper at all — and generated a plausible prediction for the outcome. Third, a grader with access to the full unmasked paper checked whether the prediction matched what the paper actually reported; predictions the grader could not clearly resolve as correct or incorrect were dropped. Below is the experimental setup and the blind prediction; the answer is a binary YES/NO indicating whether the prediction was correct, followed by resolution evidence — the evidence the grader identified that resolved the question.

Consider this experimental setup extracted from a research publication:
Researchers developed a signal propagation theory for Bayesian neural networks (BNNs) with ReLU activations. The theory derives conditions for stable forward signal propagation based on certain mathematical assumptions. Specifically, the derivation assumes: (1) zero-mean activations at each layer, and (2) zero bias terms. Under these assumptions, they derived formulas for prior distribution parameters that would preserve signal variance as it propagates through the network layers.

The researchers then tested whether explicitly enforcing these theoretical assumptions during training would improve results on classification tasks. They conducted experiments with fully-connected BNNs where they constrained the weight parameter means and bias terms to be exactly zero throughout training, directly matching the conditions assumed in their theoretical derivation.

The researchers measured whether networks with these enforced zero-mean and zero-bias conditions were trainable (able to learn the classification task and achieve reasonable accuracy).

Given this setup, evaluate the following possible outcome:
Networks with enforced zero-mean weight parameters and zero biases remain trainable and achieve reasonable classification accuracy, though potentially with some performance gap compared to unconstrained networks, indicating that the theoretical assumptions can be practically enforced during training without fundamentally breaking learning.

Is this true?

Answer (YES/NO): NO